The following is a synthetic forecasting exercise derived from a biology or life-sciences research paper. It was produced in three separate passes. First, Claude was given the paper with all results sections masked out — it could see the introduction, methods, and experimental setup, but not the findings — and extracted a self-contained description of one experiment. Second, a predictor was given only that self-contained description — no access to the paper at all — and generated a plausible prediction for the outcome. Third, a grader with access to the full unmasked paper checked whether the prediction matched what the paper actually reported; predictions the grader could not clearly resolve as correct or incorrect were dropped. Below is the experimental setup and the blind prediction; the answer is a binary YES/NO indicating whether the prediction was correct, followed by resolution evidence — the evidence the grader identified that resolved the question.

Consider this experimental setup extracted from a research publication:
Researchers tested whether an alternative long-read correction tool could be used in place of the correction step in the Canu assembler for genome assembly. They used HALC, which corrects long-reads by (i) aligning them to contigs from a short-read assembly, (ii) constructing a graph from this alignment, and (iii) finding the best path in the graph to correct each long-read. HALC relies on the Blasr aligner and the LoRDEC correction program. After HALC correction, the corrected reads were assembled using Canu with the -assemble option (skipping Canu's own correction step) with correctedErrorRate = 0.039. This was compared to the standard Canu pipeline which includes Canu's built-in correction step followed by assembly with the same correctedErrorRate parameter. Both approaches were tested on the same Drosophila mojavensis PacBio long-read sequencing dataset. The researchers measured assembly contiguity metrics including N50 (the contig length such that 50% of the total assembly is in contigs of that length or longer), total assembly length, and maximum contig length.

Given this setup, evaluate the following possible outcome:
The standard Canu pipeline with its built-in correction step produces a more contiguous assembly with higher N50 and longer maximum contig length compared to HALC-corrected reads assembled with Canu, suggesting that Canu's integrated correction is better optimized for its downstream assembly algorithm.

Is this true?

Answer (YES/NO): YES